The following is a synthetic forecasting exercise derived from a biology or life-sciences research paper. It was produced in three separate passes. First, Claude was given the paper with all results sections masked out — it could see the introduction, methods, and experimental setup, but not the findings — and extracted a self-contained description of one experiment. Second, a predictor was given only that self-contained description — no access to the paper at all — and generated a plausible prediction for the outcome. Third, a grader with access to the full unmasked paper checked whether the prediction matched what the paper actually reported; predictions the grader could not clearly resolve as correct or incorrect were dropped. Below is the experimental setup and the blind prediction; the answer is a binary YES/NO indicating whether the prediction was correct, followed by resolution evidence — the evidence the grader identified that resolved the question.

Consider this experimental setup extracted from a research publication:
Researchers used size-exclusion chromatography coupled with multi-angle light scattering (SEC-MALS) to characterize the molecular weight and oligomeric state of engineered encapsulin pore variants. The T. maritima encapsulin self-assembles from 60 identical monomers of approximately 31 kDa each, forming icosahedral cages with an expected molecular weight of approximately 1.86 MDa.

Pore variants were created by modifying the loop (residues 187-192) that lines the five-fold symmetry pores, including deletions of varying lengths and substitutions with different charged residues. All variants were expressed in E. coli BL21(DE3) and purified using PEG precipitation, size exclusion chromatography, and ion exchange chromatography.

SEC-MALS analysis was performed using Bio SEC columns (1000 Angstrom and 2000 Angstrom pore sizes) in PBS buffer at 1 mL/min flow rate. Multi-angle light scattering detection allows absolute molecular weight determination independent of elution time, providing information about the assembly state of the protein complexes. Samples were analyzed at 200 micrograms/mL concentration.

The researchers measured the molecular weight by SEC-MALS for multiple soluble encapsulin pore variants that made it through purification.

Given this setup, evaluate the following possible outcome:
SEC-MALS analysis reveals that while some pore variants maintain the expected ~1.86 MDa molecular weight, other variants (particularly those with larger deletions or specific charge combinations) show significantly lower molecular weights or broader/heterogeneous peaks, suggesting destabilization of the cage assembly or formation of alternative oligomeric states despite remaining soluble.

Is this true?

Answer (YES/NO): NO